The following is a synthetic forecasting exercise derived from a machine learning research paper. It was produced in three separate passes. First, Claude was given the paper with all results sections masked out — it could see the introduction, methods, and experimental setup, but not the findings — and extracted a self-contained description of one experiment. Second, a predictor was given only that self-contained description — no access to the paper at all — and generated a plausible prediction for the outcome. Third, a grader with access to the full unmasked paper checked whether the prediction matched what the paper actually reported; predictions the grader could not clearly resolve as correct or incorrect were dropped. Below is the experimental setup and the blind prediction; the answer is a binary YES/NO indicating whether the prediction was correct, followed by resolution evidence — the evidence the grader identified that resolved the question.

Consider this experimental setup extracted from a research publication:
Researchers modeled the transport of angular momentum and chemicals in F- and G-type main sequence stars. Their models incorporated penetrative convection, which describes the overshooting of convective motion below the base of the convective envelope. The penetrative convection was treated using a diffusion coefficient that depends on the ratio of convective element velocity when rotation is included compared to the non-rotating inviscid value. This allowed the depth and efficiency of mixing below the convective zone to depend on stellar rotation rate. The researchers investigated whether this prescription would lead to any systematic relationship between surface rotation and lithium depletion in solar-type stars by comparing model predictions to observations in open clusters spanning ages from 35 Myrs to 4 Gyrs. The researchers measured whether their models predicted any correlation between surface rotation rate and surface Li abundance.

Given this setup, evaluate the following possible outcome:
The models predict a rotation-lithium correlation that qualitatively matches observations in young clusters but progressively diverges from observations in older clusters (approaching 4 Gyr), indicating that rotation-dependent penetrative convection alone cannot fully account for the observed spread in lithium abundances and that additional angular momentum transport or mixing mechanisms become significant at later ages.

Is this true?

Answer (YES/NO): NO